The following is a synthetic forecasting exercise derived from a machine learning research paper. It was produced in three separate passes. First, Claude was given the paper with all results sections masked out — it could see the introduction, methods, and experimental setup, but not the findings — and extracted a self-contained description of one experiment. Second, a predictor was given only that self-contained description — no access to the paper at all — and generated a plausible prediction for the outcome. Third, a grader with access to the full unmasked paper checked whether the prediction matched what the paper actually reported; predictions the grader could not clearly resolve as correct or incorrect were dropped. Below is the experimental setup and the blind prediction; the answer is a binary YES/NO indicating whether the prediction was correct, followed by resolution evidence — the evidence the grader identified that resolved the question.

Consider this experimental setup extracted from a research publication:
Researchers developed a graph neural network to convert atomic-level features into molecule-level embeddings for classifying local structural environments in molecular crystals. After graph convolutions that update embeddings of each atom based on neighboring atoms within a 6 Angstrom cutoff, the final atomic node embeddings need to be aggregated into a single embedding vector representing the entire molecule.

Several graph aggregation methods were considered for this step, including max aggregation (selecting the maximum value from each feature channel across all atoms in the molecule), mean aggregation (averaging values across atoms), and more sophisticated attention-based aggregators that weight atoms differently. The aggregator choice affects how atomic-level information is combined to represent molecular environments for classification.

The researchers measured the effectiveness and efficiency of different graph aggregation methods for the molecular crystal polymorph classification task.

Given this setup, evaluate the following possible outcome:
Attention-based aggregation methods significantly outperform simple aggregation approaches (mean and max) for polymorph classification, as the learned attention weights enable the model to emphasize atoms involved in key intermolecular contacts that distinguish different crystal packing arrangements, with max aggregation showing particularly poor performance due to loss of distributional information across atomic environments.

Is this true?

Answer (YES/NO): NO